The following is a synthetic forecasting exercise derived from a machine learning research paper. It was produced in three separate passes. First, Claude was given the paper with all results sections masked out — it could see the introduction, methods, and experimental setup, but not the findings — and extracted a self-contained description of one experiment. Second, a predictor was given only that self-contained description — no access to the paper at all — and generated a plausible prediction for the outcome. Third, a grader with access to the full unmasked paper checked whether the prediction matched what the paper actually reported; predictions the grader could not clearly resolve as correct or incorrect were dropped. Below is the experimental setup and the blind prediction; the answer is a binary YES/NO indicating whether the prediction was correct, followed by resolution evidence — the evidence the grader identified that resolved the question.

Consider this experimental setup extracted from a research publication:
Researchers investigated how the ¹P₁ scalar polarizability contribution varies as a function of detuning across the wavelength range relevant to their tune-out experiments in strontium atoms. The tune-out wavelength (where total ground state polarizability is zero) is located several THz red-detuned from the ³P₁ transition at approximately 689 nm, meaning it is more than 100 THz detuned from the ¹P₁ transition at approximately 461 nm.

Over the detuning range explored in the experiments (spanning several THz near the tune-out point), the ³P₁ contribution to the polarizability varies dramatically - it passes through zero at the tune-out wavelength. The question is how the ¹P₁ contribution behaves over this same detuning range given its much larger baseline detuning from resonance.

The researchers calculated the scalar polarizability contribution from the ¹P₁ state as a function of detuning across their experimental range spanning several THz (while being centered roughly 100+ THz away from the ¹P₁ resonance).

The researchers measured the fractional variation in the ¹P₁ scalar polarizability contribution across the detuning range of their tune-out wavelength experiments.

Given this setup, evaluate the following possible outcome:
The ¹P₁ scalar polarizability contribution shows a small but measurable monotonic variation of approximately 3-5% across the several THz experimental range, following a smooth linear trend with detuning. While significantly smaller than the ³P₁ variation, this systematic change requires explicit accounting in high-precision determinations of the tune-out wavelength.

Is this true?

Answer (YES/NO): NO